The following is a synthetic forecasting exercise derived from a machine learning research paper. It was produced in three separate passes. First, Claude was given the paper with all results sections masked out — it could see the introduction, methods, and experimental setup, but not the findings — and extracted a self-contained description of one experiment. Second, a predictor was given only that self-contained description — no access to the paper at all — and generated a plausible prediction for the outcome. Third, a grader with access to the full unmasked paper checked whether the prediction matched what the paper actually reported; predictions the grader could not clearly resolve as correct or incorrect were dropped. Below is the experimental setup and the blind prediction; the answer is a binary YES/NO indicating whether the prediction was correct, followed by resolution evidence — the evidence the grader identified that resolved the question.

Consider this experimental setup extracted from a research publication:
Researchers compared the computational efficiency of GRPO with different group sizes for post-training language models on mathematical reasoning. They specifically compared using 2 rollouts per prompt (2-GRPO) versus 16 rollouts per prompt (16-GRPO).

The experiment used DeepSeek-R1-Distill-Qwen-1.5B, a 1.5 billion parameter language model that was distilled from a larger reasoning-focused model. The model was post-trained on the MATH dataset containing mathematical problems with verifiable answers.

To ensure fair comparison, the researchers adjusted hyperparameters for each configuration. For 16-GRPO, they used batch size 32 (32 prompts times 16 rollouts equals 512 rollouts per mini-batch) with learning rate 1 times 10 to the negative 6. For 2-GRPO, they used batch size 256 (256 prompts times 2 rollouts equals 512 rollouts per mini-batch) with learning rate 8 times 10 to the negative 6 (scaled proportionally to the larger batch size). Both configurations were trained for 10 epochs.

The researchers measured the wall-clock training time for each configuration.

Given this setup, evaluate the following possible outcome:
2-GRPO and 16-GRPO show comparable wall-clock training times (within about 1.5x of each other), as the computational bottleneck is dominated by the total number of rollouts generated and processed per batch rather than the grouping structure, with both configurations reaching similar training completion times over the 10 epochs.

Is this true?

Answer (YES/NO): NO